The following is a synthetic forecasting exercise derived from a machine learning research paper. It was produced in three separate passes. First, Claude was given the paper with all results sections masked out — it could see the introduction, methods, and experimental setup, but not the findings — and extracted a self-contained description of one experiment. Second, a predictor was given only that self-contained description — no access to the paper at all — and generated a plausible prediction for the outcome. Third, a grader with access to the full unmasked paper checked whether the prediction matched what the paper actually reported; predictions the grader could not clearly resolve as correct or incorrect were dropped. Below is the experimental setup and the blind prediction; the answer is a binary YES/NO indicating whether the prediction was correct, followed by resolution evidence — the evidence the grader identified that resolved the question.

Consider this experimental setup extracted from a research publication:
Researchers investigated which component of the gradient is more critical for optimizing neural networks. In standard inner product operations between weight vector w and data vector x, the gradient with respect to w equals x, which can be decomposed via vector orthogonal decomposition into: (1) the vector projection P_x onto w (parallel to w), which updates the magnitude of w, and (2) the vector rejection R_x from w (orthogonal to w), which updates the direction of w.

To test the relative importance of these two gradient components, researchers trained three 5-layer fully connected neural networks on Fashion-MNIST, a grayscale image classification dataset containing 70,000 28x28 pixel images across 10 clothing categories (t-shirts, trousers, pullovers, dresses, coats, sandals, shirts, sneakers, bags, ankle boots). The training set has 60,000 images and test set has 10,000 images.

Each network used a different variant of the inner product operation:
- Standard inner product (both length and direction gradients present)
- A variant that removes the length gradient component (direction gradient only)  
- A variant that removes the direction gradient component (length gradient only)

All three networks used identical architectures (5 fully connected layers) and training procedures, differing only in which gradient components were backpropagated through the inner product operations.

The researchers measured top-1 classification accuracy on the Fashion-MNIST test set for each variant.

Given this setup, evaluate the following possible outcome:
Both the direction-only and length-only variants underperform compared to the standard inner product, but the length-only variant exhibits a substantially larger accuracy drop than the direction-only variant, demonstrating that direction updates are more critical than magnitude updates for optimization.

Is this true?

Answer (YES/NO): YES